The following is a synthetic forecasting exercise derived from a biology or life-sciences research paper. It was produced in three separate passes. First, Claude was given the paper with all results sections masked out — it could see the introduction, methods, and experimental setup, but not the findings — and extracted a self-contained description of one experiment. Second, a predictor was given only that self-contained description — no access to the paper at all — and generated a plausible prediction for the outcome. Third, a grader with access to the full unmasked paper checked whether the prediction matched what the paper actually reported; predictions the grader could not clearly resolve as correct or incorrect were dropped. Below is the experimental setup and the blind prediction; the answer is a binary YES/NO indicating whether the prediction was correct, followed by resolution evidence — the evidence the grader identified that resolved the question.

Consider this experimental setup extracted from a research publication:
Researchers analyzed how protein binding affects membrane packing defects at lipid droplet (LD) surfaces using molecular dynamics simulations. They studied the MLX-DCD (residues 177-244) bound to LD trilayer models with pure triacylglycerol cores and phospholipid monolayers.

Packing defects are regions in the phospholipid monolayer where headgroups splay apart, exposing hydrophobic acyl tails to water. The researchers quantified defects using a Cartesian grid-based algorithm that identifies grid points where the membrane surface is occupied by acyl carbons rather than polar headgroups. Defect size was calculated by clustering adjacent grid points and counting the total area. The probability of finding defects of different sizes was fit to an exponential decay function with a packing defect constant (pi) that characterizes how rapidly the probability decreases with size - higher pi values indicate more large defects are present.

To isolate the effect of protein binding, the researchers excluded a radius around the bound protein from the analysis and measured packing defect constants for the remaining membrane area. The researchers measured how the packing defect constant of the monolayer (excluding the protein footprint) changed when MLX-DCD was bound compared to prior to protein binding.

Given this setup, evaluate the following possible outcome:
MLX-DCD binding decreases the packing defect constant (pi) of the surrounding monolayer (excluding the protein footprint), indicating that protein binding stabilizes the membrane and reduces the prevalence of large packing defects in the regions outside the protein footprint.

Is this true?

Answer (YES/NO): YES